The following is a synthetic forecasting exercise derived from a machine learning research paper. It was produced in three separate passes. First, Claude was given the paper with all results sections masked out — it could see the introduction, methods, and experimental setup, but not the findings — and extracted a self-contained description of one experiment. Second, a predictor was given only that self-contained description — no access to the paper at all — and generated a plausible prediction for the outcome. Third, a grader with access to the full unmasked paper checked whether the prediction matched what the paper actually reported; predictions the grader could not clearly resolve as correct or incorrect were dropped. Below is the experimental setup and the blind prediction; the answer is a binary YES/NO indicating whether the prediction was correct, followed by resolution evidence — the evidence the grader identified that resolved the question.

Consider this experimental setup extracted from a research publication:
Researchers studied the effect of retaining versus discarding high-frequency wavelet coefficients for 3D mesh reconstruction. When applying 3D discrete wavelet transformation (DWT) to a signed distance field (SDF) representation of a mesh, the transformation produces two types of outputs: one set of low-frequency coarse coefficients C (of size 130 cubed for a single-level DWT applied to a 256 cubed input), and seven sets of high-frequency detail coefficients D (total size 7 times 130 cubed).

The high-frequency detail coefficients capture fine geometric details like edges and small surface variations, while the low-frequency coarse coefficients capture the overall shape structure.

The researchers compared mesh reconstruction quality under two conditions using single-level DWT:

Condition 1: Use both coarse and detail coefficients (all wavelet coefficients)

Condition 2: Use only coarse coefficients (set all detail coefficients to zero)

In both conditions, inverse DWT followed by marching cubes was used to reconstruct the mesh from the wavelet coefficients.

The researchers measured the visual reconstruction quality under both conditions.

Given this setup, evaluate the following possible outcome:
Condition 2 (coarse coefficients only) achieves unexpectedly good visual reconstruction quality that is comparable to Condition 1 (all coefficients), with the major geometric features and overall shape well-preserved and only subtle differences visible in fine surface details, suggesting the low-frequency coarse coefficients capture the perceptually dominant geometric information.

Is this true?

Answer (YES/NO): YES